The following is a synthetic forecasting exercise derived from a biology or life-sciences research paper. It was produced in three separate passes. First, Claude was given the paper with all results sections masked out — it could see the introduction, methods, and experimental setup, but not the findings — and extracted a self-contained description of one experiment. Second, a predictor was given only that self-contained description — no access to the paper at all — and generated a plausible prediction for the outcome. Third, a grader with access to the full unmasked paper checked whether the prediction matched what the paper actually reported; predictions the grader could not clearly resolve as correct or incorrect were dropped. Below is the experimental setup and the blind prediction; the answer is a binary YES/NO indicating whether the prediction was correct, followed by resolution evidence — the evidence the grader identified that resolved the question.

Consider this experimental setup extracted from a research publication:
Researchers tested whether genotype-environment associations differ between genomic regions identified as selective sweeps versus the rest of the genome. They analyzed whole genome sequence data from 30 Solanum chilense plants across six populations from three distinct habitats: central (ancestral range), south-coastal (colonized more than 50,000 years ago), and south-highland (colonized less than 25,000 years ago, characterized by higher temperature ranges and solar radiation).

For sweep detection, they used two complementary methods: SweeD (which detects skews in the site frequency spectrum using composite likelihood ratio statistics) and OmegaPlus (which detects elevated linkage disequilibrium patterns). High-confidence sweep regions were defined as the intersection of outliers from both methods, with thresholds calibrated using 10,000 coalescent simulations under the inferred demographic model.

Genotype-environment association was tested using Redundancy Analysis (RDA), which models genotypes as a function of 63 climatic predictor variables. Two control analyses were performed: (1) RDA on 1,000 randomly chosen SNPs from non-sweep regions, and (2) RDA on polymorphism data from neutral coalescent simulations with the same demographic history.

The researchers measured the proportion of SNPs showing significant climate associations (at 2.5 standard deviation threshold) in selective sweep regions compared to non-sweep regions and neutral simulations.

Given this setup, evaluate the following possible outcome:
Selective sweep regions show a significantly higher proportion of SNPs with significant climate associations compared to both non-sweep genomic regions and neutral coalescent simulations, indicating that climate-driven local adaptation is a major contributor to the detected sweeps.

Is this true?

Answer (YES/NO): YES